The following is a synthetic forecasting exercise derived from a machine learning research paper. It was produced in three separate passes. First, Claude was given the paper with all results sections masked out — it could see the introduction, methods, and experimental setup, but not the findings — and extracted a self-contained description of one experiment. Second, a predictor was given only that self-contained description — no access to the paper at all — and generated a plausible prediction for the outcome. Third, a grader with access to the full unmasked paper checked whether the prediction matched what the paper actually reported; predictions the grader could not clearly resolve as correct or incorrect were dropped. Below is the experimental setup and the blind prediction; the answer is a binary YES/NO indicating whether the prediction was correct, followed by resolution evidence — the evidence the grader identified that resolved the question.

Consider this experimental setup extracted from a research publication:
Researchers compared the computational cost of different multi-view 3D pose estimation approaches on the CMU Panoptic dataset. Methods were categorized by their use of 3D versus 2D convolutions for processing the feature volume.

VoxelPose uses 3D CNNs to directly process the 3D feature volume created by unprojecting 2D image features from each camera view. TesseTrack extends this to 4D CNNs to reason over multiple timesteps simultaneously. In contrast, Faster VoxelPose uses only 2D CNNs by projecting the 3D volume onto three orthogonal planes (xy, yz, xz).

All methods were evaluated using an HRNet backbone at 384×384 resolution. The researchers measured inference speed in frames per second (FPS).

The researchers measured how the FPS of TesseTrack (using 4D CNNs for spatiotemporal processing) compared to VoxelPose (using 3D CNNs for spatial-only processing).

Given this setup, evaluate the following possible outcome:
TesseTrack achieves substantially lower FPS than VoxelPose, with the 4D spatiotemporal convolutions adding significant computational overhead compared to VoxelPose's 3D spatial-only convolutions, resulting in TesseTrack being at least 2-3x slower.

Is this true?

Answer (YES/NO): YES